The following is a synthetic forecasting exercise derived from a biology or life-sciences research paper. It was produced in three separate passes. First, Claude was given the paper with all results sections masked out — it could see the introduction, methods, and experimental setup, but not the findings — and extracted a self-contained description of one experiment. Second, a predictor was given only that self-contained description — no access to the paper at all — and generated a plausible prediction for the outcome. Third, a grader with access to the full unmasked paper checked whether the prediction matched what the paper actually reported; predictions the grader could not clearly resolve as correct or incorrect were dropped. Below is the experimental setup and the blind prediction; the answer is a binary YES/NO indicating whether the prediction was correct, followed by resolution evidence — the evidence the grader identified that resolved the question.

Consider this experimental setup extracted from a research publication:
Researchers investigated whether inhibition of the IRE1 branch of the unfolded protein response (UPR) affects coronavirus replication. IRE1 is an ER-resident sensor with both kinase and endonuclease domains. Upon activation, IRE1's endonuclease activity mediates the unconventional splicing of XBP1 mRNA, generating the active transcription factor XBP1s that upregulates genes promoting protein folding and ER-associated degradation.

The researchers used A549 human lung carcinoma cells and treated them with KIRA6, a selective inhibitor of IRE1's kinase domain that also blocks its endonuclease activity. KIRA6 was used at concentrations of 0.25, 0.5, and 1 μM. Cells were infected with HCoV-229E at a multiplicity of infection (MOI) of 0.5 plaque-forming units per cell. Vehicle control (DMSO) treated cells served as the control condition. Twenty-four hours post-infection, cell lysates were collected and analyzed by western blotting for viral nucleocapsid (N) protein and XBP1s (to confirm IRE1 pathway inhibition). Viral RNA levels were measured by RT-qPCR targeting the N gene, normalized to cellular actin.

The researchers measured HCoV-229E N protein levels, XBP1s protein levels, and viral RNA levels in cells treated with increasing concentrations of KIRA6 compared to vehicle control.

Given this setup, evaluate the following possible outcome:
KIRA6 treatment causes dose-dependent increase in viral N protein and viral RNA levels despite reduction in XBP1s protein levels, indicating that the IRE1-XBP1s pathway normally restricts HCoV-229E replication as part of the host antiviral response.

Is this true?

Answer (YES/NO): NO